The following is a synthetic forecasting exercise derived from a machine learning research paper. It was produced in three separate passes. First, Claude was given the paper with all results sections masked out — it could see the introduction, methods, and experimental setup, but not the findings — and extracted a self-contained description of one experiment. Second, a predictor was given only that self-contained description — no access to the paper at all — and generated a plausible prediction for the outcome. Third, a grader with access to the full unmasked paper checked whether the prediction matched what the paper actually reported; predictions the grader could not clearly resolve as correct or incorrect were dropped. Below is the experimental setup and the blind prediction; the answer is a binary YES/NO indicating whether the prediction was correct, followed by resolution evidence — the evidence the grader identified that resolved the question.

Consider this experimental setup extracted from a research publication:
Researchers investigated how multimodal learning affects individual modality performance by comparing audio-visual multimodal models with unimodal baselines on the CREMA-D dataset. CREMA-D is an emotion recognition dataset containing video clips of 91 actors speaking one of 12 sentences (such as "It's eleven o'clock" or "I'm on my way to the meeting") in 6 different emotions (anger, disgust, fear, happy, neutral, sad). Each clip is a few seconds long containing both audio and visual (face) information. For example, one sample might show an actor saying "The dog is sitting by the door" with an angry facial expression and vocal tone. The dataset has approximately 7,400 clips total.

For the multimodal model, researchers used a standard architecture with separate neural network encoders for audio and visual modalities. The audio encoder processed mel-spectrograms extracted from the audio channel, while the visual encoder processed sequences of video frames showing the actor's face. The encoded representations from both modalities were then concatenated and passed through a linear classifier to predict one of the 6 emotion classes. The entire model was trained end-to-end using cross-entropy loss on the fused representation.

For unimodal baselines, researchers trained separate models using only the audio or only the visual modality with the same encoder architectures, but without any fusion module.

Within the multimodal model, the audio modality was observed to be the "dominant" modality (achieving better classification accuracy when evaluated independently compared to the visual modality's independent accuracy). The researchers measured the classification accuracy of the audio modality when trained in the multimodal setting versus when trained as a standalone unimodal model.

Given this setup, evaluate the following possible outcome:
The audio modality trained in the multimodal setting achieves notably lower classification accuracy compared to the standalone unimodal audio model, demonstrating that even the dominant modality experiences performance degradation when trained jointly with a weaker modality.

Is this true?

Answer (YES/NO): YES